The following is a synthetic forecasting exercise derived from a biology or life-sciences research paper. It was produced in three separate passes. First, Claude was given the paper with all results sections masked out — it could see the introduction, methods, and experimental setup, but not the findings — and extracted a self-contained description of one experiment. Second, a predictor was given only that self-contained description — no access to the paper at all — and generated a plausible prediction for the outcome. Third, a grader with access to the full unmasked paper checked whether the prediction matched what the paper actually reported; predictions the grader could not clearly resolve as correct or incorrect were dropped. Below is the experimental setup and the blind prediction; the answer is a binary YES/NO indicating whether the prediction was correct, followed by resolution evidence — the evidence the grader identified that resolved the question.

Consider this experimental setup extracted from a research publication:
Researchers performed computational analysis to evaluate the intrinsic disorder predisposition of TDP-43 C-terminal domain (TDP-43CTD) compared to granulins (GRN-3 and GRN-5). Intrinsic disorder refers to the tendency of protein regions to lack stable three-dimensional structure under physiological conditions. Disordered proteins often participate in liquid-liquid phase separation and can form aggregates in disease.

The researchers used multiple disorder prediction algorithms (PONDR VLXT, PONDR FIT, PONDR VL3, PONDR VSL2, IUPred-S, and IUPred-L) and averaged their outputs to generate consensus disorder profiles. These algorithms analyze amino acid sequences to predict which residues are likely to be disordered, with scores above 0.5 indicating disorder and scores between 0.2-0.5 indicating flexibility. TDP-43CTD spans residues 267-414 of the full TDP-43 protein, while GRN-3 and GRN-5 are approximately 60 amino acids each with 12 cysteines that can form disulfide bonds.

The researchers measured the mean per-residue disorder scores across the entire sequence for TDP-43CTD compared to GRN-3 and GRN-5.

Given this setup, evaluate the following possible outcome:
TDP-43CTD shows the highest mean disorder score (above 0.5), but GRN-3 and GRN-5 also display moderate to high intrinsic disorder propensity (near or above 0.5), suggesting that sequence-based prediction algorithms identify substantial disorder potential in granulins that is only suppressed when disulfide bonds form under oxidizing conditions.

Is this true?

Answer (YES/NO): YES